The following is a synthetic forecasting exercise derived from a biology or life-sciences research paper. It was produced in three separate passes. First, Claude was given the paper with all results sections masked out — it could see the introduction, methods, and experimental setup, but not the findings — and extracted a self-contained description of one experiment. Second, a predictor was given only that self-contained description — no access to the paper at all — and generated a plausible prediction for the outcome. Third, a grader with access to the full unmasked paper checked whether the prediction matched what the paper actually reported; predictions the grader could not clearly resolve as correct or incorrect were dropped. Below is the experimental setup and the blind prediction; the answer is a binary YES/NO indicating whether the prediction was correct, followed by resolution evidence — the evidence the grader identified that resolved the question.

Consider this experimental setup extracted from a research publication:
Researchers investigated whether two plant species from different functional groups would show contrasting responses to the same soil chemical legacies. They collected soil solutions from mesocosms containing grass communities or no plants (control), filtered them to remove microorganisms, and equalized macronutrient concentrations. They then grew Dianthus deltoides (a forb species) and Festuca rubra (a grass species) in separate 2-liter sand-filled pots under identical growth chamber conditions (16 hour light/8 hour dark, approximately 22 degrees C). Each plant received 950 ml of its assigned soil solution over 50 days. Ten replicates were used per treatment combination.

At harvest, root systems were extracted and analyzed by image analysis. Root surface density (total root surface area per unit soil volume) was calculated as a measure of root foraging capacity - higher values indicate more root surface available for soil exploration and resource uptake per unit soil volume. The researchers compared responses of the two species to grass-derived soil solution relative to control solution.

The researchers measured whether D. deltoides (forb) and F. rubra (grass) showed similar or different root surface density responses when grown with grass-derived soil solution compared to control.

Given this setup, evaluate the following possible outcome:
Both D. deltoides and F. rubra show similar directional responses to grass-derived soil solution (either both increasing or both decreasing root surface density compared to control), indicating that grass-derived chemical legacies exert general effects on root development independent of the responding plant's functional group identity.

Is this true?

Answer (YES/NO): NO